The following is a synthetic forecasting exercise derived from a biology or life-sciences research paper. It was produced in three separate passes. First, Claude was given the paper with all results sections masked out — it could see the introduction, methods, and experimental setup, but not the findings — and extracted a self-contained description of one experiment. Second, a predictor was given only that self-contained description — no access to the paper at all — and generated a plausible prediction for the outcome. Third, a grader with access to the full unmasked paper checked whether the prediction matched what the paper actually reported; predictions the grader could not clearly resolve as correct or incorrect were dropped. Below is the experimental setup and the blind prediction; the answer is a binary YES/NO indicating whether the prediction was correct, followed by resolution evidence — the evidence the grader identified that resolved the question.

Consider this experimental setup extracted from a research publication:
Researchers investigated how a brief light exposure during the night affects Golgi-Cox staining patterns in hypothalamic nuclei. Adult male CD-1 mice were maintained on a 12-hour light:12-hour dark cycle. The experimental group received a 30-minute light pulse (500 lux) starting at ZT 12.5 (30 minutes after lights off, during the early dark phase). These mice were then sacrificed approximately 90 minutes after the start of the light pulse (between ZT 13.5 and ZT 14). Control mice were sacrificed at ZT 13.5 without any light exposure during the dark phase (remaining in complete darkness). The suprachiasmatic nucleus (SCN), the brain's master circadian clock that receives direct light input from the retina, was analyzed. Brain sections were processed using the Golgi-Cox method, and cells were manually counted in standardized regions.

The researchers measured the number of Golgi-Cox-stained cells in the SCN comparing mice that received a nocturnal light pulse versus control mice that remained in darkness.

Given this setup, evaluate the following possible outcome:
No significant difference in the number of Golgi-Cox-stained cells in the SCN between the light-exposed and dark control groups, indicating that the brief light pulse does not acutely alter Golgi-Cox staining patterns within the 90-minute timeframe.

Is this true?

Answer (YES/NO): NO